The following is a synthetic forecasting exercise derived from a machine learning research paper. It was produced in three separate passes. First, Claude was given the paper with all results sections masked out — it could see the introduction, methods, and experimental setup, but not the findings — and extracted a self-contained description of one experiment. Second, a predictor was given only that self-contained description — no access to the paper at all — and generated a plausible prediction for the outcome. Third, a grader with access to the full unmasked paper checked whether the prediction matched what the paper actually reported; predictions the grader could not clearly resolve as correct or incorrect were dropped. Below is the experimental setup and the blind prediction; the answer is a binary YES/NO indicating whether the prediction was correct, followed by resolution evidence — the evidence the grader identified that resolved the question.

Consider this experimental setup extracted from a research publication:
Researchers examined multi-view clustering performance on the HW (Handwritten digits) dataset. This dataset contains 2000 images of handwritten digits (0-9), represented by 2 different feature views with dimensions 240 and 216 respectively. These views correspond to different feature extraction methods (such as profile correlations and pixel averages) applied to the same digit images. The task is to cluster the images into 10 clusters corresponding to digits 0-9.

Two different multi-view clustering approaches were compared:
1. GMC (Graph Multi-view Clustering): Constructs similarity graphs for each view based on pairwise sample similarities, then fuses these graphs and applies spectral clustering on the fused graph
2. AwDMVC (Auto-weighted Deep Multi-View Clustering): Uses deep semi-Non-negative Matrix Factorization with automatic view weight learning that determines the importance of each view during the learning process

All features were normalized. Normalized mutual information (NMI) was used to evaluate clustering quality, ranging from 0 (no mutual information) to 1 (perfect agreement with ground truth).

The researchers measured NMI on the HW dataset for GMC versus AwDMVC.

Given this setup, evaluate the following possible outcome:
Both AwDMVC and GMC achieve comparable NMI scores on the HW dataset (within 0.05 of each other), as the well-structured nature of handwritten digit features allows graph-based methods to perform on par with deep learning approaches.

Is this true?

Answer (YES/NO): NO